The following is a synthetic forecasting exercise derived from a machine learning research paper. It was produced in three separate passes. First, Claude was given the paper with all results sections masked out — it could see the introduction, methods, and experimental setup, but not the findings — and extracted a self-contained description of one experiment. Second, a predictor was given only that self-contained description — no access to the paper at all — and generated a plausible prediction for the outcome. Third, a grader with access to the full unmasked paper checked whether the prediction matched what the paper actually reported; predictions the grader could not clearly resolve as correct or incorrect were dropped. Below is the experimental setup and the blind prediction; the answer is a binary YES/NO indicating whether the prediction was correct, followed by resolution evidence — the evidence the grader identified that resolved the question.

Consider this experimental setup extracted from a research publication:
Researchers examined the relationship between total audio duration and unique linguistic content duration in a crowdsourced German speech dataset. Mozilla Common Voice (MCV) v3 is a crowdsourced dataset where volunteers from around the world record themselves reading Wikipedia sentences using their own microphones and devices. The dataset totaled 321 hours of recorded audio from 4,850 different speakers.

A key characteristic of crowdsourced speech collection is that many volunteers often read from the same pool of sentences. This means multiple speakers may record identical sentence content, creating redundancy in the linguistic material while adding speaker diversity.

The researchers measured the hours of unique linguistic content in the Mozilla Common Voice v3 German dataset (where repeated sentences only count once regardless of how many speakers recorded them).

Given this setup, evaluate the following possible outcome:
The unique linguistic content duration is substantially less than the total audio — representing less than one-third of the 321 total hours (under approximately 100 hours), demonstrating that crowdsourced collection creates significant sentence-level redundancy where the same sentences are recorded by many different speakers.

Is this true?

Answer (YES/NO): YES